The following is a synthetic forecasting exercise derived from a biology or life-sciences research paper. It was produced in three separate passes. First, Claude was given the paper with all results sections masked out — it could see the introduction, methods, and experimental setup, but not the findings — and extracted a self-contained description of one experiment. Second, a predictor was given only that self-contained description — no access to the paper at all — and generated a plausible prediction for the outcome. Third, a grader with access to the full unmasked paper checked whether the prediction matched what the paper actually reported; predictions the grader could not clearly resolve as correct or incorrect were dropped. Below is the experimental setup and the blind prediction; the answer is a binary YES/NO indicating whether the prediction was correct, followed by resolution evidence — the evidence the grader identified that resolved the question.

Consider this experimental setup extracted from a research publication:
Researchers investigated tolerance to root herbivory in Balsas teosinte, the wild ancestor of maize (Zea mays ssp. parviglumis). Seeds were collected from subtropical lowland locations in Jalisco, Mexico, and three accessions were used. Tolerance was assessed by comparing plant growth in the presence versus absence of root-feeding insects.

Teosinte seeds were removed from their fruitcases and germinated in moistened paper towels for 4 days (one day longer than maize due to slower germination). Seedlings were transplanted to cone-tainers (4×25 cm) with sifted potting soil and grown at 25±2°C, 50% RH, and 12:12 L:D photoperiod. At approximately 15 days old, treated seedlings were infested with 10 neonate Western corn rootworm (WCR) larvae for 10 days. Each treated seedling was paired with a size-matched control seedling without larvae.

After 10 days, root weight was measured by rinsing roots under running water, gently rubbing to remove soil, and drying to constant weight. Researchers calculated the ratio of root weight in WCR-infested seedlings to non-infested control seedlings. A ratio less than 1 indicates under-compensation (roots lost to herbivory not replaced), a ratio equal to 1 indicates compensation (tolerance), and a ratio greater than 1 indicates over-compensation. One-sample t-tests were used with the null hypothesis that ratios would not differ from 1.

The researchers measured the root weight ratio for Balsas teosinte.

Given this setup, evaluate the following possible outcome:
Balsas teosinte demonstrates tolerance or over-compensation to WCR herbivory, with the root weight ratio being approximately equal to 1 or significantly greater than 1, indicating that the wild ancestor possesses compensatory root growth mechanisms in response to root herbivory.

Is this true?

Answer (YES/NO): NO